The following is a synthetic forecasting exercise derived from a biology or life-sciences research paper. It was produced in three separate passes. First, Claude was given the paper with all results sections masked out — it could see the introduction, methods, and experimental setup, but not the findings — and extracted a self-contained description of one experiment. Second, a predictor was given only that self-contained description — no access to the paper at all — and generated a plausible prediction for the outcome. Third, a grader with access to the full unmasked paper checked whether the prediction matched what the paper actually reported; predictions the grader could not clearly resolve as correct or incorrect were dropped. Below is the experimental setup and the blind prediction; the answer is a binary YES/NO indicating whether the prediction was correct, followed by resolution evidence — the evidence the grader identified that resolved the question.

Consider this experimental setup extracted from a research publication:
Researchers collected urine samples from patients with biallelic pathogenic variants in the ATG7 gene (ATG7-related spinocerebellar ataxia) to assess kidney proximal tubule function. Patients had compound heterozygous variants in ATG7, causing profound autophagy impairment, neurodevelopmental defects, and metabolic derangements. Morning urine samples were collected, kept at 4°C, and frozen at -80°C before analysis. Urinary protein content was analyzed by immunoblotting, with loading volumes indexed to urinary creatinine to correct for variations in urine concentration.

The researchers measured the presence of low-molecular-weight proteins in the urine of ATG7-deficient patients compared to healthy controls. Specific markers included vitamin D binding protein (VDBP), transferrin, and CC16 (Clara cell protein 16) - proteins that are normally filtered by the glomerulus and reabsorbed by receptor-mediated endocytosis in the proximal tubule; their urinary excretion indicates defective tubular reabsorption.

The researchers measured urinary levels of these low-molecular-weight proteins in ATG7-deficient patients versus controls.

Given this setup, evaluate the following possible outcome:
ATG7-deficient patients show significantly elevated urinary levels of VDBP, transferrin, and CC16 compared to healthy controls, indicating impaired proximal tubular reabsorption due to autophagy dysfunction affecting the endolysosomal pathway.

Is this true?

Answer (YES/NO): NO